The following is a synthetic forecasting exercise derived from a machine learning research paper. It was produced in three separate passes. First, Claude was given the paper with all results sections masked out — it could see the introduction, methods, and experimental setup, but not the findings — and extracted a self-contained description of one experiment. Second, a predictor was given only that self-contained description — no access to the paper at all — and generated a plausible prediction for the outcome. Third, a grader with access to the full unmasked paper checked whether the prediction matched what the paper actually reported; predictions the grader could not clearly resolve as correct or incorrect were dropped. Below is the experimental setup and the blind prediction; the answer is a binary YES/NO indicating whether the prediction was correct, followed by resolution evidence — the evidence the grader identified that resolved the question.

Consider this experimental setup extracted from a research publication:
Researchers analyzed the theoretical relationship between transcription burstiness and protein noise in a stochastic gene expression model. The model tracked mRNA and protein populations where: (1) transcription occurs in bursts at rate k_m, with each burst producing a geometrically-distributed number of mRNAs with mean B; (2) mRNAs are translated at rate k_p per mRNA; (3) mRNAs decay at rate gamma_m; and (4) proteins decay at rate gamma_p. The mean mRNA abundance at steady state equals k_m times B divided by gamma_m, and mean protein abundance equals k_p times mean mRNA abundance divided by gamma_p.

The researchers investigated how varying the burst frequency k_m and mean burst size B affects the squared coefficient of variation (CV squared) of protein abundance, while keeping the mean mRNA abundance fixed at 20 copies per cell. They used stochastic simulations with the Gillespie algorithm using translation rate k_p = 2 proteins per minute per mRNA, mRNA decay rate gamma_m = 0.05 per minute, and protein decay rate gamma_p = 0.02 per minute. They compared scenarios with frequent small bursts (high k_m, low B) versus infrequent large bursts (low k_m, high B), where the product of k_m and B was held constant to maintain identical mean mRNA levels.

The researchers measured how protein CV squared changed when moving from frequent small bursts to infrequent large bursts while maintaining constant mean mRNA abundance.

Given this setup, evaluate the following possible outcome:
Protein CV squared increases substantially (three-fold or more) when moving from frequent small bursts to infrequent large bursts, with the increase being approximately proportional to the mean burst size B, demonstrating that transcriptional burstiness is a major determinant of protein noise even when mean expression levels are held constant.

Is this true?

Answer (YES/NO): YES